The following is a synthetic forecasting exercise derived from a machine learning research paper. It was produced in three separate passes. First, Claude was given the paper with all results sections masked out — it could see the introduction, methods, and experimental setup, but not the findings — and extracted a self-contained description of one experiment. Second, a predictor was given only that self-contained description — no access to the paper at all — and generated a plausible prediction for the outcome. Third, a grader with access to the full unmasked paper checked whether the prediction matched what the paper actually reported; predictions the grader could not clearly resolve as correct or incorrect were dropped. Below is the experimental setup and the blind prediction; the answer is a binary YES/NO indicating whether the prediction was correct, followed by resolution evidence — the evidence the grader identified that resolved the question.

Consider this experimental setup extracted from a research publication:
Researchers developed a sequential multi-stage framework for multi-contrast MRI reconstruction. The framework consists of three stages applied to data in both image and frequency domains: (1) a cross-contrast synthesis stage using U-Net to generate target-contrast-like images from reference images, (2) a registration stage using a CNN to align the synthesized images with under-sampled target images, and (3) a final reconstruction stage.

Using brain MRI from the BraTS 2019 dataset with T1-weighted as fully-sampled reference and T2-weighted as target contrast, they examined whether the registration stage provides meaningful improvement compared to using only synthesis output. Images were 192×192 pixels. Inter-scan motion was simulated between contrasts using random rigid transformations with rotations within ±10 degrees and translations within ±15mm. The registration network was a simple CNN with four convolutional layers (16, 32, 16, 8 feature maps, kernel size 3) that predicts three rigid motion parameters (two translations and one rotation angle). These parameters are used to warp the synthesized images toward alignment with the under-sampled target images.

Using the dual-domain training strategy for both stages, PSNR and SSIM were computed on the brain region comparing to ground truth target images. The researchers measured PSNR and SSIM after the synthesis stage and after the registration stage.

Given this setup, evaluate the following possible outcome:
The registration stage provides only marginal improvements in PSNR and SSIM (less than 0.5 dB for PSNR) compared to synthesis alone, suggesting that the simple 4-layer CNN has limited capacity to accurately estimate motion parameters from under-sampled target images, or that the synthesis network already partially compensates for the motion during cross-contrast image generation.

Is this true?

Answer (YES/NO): YES